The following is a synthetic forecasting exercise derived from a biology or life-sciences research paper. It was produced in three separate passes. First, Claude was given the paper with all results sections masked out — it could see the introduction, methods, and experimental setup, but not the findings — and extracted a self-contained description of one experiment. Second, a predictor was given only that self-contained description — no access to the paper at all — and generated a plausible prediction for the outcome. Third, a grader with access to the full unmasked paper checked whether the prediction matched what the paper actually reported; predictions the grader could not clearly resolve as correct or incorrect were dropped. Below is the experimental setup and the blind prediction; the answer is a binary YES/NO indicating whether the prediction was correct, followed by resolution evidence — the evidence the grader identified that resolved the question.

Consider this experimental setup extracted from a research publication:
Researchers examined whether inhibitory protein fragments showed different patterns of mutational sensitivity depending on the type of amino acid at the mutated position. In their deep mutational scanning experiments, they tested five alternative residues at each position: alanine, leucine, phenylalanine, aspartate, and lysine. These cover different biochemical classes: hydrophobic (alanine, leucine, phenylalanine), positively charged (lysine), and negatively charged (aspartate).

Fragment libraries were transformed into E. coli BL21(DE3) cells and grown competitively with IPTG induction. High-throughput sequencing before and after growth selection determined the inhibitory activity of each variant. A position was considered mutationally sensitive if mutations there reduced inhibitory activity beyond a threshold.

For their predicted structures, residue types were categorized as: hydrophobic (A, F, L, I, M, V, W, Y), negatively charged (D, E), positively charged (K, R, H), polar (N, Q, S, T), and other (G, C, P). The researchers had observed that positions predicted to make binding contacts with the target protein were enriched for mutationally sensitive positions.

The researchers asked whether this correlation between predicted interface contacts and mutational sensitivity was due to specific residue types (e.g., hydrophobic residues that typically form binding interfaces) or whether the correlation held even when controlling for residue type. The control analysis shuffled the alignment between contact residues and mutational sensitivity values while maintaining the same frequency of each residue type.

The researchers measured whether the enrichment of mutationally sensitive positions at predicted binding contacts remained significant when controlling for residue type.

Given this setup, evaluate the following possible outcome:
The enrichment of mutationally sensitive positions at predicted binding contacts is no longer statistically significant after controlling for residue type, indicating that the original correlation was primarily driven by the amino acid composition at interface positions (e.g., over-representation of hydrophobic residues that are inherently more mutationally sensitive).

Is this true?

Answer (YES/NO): NO